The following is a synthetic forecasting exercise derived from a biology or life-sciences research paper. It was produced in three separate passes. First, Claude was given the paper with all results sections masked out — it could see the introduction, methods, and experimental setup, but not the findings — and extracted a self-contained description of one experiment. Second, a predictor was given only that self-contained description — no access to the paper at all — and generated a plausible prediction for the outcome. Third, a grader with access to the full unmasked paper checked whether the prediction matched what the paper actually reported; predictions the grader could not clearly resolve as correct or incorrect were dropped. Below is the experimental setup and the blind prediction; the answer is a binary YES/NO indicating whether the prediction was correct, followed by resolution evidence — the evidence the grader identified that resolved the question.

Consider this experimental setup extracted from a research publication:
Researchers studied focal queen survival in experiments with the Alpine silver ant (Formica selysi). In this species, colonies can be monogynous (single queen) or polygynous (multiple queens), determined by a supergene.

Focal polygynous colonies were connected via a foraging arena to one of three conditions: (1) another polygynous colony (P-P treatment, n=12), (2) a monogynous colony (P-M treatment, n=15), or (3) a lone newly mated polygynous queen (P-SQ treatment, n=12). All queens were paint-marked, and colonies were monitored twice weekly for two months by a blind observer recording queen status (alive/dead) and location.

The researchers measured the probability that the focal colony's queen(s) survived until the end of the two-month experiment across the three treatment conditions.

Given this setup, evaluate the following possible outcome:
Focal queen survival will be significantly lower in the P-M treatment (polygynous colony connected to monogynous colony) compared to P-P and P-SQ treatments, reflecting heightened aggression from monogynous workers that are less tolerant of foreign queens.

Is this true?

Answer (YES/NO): NO